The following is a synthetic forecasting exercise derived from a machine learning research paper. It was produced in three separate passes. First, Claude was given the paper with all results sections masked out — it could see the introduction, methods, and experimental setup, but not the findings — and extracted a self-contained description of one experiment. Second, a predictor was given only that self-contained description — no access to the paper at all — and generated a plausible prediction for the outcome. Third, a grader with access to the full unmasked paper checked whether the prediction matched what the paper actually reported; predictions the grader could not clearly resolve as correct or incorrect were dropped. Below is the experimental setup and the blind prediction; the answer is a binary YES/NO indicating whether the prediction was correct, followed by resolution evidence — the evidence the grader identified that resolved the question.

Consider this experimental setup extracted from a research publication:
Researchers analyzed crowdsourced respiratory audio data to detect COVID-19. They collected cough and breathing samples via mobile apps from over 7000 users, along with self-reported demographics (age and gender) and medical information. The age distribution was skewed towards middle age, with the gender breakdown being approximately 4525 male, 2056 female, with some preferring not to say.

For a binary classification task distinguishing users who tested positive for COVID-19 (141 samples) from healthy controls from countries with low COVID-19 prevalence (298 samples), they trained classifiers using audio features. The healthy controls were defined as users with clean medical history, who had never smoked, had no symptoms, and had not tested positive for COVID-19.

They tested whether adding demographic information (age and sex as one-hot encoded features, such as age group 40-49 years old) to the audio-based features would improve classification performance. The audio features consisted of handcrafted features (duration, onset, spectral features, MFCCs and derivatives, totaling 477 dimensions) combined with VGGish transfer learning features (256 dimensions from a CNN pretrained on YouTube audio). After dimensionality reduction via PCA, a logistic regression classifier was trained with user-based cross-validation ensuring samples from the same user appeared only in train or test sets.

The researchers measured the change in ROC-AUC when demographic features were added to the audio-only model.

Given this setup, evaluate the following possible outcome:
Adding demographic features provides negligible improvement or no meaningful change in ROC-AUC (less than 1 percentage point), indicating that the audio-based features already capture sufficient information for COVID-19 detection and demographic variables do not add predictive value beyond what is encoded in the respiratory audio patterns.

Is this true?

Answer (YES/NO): NO